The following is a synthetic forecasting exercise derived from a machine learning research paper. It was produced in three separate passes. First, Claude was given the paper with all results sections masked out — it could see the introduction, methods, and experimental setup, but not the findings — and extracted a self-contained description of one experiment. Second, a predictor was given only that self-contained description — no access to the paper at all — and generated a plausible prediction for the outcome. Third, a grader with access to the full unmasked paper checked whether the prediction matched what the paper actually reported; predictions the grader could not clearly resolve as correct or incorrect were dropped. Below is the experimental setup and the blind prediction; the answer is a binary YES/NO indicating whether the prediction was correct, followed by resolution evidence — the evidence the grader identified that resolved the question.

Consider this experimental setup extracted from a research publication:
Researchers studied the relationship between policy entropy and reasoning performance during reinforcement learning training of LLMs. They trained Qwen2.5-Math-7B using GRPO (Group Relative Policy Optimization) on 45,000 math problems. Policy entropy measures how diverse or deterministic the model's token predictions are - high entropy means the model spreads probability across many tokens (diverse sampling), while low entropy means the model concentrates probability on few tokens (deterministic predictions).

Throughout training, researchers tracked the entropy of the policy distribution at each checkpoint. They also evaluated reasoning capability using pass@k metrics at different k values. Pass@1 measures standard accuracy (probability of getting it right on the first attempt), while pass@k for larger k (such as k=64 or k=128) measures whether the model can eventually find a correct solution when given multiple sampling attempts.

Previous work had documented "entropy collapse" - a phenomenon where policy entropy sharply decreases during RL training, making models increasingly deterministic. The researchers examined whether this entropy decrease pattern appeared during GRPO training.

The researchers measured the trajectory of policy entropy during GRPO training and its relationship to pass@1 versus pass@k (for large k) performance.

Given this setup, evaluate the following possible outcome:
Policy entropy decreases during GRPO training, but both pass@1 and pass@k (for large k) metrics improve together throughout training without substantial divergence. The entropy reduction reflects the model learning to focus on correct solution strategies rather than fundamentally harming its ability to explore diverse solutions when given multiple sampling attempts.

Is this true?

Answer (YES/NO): NO